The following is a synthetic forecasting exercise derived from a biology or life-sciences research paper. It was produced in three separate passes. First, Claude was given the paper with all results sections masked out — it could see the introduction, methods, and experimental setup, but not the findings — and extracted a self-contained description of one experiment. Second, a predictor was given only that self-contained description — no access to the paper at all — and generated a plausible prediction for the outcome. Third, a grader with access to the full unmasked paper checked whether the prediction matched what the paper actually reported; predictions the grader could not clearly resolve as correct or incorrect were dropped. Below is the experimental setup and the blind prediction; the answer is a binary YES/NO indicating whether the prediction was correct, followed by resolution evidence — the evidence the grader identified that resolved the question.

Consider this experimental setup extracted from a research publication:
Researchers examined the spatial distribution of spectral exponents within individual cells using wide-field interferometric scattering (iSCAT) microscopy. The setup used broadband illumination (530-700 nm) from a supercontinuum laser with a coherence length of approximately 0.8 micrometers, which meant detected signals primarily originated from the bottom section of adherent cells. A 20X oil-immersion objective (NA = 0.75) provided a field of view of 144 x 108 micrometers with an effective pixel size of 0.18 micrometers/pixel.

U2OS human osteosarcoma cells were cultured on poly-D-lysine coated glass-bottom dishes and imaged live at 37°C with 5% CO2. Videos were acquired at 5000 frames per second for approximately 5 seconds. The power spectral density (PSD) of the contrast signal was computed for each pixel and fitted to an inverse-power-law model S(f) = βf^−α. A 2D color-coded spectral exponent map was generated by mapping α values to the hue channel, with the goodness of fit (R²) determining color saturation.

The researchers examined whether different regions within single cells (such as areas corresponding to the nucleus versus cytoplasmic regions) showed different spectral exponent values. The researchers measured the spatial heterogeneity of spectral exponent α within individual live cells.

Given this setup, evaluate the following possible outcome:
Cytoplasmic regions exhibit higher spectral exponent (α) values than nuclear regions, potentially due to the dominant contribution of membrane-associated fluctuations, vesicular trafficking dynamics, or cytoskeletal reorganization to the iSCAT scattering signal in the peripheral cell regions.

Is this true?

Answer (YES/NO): NO